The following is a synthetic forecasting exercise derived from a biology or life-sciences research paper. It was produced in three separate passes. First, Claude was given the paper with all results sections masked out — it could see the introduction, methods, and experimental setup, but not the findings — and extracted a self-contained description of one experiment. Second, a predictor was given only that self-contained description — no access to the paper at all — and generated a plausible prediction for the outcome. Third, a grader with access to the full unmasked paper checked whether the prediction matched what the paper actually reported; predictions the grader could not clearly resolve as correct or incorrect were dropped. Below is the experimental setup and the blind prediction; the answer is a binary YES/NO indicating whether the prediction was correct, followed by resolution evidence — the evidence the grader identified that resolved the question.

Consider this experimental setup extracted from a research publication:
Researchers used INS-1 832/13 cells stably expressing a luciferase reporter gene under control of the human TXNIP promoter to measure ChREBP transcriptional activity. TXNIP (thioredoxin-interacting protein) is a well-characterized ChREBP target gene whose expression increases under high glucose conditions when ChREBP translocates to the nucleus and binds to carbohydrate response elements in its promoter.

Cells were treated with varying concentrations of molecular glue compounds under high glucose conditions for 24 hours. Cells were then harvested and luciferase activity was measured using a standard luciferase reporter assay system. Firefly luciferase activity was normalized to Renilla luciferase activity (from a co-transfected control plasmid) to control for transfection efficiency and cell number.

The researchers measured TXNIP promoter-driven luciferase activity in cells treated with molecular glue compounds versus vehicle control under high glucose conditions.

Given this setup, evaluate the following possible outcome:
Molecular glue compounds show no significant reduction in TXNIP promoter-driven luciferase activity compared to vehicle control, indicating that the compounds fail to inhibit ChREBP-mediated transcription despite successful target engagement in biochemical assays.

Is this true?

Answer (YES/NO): NO